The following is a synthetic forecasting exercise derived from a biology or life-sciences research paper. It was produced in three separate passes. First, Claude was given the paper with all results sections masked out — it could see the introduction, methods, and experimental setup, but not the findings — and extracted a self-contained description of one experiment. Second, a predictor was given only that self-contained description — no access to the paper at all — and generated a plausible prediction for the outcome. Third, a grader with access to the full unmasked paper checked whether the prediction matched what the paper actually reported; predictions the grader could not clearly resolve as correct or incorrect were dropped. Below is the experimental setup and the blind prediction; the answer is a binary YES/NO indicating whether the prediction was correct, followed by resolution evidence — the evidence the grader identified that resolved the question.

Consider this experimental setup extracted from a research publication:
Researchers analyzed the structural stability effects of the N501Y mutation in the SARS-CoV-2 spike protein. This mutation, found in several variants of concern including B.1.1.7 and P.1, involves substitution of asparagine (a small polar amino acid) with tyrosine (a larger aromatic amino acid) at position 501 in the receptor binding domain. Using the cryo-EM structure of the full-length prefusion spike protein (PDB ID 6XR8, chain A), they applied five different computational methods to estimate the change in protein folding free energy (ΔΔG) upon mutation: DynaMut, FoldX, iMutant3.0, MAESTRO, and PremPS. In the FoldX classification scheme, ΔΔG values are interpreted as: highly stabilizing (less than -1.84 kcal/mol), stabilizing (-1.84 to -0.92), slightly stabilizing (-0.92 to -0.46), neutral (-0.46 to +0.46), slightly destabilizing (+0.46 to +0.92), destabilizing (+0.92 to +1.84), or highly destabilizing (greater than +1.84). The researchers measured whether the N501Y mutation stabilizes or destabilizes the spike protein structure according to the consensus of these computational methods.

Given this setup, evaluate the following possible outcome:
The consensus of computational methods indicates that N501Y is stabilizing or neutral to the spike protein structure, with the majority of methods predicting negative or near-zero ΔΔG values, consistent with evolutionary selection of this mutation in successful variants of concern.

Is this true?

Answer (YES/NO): YES